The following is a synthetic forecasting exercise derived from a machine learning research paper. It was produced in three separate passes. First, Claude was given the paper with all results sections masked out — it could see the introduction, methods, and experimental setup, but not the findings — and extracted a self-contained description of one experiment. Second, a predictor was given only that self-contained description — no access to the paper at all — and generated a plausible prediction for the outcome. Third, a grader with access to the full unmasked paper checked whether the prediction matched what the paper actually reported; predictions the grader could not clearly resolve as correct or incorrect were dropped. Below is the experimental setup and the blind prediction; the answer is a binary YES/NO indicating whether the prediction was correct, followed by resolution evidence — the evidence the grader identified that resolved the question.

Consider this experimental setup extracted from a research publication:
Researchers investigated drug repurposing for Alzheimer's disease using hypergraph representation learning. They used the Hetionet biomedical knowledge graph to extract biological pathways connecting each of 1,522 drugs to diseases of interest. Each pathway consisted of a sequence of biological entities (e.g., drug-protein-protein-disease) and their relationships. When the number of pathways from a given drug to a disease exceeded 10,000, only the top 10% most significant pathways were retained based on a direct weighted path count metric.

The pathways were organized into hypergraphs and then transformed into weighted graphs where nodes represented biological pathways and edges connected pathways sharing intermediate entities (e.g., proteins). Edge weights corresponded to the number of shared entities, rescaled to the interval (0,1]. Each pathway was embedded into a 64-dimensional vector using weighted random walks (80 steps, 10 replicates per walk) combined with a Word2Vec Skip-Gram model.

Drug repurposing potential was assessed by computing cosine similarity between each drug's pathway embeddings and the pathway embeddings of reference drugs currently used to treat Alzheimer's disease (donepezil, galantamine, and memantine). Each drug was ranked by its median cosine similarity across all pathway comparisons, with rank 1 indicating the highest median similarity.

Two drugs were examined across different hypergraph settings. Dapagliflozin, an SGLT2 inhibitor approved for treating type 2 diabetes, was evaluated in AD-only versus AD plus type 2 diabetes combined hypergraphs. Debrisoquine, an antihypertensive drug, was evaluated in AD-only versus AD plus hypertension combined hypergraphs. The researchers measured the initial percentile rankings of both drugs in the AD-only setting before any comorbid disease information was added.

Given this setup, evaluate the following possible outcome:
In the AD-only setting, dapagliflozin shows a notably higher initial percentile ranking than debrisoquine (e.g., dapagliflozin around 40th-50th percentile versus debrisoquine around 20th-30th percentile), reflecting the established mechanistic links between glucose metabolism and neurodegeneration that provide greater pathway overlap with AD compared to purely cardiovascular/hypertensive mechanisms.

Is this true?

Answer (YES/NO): NO